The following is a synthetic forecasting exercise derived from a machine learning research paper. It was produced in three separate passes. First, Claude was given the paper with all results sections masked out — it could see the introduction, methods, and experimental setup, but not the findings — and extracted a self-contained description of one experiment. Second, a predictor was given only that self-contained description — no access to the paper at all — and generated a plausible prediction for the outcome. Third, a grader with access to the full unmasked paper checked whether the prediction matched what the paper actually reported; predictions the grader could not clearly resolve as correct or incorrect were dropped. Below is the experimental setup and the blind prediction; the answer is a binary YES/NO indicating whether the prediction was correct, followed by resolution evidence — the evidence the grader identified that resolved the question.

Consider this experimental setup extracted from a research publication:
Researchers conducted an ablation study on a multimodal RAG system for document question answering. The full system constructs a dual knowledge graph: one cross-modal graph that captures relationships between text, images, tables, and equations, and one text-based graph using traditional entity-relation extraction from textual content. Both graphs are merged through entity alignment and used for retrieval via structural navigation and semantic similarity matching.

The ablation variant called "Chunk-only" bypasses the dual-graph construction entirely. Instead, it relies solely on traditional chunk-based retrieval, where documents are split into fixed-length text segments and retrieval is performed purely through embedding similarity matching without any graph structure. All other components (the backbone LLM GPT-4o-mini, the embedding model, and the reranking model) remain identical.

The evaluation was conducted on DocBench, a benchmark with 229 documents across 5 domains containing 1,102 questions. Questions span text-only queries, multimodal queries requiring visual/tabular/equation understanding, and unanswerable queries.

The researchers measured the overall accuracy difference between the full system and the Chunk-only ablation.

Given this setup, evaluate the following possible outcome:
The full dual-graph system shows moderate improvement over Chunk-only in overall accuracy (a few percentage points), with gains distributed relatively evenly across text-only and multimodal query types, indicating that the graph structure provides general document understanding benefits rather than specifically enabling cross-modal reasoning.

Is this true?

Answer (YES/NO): NO